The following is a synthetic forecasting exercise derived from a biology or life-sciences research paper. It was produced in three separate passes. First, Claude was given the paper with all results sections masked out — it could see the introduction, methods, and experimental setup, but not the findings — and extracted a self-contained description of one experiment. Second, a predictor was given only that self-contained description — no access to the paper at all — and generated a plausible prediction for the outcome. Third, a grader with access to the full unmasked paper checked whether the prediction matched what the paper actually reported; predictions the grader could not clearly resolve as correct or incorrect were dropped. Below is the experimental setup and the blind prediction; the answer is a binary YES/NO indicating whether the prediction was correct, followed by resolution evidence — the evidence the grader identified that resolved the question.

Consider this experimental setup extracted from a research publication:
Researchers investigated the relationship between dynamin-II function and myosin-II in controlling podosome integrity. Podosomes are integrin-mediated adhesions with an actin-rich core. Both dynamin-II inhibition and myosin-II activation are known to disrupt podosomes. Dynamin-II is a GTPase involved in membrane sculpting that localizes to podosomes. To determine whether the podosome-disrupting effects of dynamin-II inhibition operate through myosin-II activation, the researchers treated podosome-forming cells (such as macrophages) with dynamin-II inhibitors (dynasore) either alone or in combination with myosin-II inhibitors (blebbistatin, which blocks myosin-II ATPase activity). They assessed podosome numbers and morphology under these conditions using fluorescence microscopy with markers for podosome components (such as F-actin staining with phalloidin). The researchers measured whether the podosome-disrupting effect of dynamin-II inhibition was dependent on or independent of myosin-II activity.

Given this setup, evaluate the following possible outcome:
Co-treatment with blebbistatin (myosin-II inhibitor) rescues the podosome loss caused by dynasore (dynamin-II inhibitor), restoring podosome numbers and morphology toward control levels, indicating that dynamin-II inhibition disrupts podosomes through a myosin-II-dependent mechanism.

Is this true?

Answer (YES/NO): NO